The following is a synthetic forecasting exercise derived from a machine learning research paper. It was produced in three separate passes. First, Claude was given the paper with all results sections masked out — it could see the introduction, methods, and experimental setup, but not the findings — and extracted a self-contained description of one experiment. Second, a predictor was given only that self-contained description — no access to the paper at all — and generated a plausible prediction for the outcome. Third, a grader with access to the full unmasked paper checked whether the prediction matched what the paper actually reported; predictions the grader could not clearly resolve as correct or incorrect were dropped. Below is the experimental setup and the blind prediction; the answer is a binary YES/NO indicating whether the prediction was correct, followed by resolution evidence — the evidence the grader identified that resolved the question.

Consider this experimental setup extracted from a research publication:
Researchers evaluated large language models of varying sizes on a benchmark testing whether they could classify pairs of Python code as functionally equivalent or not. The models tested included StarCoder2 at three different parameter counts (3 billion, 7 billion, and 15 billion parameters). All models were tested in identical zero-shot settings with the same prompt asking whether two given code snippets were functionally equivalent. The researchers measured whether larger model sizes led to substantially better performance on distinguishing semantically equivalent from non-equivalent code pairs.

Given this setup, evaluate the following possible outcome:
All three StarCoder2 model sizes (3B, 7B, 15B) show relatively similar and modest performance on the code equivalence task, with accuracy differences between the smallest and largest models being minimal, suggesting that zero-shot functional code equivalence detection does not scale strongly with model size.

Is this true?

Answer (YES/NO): YES